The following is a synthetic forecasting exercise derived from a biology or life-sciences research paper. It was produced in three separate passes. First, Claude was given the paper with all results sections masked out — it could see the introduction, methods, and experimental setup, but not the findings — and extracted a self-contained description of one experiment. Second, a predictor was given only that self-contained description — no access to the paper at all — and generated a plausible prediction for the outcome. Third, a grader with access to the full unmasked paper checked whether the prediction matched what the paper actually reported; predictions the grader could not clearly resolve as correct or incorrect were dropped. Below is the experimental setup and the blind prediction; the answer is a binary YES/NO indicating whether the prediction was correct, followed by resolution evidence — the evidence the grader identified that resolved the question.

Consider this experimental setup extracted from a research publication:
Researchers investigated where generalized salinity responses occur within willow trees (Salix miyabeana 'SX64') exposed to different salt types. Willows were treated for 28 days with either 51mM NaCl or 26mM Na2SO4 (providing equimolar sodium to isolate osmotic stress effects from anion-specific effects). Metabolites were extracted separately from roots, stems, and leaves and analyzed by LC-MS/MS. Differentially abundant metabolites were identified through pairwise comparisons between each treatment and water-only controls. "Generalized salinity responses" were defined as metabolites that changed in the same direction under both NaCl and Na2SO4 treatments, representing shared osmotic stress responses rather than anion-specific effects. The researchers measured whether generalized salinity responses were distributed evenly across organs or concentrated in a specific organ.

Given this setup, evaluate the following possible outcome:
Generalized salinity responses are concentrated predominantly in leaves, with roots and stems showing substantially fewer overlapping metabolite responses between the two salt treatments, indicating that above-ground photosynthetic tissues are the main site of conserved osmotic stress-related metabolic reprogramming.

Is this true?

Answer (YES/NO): NO